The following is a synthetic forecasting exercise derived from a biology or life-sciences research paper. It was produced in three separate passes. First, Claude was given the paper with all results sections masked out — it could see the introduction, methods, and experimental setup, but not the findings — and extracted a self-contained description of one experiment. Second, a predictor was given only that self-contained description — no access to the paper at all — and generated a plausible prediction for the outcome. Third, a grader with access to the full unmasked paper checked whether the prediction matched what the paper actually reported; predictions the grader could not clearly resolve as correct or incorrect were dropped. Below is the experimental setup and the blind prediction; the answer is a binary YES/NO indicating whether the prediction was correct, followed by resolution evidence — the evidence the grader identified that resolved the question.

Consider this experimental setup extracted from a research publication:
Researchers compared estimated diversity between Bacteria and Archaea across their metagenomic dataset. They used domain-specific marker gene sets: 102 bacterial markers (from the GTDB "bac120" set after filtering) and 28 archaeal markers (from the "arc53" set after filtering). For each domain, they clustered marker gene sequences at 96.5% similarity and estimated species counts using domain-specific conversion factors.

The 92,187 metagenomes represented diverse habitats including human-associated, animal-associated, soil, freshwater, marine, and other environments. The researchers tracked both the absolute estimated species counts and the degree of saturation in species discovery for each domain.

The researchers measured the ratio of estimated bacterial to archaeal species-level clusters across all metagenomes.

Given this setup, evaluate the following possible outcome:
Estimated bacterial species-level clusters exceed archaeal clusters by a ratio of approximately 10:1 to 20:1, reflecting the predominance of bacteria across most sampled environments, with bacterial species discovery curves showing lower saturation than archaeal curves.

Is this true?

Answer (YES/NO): NO